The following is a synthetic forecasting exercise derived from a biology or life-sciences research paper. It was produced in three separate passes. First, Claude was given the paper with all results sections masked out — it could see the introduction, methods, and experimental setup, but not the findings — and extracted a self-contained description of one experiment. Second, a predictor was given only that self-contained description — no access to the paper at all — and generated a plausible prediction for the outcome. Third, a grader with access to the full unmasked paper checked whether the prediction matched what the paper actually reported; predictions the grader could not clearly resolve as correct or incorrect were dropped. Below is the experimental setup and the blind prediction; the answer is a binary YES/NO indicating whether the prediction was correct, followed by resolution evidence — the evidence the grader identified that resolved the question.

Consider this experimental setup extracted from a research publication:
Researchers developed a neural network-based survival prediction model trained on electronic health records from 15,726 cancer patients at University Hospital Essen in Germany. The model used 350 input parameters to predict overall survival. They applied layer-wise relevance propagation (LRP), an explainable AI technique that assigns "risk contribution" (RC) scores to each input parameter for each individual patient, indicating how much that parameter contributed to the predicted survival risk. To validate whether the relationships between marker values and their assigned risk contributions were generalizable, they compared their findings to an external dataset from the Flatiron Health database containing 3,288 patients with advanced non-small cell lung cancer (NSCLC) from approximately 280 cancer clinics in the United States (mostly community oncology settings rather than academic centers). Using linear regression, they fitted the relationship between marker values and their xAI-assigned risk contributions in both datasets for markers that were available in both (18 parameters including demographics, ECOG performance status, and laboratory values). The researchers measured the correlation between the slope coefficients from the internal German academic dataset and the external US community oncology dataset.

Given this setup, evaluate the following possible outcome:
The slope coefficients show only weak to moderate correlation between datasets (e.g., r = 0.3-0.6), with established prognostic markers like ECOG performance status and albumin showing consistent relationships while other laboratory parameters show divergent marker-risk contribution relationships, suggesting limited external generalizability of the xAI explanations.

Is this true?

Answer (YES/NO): NO